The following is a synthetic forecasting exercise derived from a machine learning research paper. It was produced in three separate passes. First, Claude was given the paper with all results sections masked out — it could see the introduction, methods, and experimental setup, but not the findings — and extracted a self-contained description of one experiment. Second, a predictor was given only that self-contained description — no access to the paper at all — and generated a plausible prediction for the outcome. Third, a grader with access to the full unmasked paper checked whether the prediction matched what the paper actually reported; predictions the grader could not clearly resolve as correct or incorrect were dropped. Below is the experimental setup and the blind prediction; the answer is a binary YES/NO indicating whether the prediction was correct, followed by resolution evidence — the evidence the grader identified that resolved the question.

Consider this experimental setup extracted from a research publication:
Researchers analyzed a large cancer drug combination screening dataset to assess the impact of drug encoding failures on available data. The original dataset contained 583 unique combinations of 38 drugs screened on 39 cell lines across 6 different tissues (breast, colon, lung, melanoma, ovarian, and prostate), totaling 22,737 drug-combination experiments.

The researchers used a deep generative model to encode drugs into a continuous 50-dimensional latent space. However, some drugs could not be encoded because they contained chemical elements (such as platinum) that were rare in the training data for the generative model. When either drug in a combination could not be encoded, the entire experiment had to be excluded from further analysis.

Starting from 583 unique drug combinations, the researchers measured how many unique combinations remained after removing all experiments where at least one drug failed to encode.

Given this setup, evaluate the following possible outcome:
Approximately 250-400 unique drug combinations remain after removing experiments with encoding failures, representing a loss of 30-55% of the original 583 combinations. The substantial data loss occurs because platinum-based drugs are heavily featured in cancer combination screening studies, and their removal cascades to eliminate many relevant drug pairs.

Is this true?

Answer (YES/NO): YES